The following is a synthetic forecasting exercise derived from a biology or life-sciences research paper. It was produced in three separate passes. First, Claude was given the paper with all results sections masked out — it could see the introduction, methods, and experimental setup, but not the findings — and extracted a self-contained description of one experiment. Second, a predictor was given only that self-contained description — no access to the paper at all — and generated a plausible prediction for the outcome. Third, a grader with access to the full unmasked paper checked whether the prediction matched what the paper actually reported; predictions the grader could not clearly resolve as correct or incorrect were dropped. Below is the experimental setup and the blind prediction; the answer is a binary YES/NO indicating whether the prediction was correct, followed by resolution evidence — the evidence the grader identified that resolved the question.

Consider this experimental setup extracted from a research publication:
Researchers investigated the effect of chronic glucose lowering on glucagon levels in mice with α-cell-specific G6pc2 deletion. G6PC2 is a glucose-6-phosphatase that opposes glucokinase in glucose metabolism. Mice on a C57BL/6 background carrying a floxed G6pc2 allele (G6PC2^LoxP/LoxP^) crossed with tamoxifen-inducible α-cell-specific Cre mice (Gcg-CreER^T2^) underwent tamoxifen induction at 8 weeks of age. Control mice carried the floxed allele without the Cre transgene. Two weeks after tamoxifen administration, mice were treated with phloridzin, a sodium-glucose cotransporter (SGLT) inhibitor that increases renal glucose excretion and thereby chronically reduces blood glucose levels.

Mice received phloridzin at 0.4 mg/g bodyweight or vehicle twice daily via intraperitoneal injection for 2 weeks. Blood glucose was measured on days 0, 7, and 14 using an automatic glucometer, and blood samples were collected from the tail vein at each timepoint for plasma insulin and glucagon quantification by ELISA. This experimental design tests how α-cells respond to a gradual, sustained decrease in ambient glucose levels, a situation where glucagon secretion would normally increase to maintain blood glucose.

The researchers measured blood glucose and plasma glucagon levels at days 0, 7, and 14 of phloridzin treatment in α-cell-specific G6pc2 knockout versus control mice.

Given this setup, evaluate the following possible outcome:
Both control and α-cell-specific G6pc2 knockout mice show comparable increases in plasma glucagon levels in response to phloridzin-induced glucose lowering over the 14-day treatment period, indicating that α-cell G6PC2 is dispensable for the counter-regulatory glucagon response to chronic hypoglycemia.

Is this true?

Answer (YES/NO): NO